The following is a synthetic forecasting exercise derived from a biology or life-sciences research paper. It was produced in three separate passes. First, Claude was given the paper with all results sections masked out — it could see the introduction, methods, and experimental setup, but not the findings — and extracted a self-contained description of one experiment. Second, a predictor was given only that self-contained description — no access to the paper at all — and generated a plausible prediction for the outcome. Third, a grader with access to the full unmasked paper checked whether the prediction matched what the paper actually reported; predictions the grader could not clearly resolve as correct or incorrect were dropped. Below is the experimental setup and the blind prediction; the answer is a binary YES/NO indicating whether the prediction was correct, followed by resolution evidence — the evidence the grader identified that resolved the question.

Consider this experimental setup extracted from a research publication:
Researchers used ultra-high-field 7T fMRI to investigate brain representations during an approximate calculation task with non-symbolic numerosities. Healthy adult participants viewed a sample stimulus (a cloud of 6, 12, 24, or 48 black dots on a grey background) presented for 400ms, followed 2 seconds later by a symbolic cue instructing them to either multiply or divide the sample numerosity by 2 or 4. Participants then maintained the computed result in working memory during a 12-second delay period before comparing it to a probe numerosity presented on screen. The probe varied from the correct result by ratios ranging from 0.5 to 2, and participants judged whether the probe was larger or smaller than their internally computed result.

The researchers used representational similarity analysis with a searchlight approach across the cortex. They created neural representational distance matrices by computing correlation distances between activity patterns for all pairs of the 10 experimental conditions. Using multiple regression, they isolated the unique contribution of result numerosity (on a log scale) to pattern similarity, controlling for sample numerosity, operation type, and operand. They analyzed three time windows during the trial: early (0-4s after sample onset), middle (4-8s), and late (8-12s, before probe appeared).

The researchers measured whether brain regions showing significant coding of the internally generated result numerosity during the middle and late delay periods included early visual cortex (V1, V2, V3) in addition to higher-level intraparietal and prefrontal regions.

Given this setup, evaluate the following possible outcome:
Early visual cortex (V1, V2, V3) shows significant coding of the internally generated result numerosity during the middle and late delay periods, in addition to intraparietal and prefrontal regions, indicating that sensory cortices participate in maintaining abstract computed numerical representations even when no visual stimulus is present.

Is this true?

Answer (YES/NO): NO